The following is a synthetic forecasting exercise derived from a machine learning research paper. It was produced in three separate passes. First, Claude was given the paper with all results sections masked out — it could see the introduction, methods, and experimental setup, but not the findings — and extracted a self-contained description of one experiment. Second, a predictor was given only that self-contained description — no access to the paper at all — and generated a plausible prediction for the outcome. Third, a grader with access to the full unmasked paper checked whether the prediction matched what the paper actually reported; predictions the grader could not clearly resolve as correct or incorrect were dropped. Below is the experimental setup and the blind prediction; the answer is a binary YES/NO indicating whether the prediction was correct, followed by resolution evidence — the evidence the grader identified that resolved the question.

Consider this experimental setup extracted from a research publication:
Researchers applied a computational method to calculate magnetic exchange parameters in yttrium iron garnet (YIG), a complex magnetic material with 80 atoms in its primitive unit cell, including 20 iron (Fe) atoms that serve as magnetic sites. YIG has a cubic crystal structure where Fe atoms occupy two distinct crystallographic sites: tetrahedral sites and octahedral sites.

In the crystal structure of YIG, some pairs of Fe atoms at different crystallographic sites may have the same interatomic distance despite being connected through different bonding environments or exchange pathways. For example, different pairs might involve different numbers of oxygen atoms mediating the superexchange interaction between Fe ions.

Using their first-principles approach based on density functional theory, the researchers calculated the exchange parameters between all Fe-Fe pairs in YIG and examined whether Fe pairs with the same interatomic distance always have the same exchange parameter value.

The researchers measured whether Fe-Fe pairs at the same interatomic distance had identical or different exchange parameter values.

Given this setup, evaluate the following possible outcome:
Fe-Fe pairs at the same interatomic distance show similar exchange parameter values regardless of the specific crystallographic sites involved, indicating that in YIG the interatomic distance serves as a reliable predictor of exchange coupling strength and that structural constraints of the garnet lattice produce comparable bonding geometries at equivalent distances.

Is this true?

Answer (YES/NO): NO